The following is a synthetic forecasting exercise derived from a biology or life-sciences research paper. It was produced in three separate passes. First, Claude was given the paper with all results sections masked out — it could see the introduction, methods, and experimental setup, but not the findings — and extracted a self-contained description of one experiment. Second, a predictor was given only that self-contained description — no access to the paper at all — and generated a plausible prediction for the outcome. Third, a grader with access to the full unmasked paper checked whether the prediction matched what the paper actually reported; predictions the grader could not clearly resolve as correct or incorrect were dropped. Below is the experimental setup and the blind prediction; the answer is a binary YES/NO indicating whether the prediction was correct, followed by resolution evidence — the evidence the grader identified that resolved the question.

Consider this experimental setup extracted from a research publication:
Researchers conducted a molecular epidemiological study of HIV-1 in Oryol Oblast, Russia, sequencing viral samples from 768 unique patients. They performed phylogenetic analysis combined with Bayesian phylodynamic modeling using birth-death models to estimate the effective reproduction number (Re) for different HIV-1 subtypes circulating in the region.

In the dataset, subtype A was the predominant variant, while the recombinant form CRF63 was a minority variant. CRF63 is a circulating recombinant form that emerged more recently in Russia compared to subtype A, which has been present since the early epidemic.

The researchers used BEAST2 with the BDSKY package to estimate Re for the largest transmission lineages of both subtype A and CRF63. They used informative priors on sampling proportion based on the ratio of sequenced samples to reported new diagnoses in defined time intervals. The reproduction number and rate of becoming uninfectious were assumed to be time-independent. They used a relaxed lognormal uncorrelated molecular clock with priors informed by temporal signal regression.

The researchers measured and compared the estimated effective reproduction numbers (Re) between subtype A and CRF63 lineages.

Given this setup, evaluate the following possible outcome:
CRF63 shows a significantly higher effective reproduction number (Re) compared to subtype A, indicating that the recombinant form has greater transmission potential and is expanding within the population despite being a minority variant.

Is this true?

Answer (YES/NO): YES